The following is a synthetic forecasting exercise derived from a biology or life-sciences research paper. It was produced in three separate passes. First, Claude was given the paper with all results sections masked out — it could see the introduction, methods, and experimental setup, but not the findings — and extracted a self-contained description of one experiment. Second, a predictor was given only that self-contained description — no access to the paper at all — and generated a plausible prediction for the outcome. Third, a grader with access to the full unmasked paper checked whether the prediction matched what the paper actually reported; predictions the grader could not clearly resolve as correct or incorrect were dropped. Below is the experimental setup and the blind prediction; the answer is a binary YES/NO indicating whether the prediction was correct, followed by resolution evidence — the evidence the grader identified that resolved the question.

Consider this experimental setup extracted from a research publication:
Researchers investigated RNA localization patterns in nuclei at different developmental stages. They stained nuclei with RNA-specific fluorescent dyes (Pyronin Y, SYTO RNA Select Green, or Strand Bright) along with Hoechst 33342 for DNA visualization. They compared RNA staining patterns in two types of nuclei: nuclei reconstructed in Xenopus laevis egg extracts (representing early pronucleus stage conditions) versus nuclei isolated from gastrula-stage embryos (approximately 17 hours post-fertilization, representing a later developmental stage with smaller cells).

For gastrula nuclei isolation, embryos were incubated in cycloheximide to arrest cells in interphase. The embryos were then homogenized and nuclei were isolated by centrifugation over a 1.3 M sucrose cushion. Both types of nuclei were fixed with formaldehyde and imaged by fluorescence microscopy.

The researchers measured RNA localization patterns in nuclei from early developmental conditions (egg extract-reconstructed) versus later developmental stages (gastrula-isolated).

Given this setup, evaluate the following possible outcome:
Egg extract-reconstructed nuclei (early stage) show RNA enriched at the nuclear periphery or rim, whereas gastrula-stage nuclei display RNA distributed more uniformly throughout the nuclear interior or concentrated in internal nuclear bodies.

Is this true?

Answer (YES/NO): NO